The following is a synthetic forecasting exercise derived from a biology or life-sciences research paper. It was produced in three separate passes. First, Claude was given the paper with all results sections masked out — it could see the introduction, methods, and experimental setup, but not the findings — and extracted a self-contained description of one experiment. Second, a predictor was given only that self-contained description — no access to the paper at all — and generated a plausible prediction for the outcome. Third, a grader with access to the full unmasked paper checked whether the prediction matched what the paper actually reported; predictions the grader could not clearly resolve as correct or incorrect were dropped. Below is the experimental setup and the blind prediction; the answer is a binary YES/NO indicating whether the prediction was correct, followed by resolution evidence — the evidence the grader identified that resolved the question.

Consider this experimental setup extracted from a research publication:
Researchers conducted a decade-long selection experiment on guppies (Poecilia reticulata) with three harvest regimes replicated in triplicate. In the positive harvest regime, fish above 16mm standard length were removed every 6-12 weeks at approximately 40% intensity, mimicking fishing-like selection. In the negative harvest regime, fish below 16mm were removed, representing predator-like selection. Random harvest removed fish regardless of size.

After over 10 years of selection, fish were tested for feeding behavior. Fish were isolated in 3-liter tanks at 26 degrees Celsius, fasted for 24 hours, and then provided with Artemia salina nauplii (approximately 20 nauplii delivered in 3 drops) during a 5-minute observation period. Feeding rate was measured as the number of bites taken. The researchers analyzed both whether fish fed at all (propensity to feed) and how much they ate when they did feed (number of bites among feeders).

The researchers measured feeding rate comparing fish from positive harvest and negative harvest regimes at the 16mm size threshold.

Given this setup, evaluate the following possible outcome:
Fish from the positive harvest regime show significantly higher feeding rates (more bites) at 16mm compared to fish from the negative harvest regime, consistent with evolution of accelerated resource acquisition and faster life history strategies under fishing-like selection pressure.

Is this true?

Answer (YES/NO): NO